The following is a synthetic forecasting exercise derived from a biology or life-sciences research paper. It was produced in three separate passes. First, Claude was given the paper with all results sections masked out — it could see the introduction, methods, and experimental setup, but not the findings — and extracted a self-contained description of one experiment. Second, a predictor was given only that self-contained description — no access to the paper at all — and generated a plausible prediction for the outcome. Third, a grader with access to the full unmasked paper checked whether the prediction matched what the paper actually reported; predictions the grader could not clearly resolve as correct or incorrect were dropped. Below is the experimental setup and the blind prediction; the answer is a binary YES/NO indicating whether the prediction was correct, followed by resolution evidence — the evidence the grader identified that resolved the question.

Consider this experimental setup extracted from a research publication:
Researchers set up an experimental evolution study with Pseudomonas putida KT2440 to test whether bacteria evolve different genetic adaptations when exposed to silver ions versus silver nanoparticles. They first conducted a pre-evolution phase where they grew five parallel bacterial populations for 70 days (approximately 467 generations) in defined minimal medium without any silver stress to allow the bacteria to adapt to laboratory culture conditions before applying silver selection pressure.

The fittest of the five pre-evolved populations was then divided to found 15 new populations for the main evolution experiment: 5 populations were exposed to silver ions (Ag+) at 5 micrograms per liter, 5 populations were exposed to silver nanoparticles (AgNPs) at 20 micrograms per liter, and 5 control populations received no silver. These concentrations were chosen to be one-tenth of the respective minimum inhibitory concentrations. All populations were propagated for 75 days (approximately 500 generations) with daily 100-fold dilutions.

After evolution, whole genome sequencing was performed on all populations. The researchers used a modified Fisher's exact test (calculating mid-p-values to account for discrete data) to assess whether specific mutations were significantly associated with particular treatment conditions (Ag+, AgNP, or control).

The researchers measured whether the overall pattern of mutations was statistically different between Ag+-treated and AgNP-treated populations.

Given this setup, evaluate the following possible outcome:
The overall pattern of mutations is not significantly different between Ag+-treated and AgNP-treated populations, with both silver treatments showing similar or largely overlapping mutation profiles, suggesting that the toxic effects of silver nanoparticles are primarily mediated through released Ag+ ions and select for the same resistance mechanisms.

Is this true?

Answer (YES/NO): NO